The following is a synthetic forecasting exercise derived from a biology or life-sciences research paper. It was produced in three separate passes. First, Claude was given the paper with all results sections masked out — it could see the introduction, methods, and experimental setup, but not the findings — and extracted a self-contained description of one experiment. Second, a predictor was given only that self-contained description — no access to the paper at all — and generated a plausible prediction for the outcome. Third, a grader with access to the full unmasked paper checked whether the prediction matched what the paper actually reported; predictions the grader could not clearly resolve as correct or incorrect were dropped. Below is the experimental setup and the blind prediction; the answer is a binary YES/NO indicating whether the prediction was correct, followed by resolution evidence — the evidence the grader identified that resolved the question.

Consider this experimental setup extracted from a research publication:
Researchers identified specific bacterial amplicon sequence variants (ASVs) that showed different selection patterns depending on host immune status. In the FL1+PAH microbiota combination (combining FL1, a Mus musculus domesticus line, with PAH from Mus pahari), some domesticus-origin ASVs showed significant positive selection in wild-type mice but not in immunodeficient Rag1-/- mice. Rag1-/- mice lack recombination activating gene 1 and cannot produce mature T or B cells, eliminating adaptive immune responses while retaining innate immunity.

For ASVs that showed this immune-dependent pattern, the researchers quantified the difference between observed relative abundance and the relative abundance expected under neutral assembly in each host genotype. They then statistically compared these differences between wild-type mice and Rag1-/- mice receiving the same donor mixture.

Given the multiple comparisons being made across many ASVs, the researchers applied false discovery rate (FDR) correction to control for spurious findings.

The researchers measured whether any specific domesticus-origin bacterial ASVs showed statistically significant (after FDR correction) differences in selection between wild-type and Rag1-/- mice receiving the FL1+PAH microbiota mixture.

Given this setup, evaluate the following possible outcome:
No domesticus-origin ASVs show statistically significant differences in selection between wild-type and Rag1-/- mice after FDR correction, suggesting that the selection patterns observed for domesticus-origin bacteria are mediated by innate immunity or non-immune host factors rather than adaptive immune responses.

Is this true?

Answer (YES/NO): NO